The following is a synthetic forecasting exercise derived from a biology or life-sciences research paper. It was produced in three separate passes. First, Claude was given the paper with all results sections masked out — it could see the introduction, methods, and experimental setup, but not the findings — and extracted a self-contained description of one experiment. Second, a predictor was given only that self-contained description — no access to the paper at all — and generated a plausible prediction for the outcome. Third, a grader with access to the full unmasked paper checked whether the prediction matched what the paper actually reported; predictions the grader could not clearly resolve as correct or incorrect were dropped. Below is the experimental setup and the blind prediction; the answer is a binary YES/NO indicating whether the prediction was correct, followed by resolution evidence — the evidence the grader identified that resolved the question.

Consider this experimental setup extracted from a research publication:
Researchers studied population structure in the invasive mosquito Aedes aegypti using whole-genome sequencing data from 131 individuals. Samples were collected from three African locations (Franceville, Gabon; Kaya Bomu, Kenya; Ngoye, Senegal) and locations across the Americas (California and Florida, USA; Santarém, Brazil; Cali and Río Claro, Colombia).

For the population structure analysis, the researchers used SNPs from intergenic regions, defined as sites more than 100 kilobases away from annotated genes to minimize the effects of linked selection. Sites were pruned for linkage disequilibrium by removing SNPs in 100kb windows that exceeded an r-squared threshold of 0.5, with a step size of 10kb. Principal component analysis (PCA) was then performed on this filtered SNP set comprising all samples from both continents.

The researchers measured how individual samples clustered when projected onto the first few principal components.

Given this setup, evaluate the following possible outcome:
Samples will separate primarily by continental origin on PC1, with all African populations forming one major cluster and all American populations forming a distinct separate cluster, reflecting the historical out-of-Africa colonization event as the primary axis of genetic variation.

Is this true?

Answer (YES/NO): NO